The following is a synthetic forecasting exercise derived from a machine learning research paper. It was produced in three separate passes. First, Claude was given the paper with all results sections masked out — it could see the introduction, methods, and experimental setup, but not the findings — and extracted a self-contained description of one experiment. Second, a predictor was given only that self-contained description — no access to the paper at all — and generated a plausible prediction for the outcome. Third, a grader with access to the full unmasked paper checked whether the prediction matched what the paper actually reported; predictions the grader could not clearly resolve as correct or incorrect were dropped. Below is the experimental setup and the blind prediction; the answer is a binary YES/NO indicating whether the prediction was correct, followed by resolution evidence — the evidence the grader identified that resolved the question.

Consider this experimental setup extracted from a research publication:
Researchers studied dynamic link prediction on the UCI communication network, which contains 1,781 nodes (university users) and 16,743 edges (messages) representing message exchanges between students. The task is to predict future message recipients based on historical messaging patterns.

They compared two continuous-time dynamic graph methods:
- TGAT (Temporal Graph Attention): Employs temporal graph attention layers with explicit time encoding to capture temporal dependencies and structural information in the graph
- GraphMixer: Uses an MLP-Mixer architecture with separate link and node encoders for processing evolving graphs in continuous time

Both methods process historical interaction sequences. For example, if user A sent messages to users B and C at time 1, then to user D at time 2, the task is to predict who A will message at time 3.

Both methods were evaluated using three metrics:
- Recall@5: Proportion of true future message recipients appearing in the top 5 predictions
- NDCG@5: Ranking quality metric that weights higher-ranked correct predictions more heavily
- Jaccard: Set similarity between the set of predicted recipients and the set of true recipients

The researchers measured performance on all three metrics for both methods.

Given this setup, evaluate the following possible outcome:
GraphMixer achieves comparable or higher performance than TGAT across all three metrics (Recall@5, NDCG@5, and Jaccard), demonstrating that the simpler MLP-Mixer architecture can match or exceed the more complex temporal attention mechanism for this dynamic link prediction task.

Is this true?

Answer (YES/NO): YES